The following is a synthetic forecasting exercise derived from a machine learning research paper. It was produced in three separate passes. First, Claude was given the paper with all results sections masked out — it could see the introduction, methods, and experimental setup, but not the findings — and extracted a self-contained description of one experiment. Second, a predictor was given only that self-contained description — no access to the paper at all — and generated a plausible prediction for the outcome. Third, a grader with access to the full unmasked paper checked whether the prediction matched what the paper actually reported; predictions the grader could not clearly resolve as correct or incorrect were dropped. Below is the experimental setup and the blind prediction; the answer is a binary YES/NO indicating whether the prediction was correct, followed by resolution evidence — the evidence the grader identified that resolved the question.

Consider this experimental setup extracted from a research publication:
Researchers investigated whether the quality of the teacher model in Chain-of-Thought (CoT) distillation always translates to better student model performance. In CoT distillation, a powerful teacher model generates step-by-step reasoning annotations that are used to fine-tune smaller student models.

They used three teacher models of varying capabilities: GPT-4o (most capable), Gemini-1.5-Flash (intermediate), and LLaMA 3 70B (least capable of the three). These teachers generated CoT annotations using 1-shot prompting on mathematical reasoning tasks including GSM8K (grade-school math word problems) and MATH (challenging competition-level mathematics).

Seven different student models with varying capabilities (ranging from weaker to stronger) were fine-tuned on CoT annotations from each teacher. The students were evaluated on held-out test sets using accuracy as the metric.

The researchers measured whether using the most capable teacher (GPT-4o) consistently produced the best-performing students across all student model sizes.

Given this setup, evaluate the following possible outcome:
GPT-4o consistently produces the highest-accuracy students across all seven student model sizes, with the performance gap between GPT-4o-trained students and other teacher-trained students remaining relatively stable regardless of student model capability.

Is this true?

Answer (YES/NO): NO